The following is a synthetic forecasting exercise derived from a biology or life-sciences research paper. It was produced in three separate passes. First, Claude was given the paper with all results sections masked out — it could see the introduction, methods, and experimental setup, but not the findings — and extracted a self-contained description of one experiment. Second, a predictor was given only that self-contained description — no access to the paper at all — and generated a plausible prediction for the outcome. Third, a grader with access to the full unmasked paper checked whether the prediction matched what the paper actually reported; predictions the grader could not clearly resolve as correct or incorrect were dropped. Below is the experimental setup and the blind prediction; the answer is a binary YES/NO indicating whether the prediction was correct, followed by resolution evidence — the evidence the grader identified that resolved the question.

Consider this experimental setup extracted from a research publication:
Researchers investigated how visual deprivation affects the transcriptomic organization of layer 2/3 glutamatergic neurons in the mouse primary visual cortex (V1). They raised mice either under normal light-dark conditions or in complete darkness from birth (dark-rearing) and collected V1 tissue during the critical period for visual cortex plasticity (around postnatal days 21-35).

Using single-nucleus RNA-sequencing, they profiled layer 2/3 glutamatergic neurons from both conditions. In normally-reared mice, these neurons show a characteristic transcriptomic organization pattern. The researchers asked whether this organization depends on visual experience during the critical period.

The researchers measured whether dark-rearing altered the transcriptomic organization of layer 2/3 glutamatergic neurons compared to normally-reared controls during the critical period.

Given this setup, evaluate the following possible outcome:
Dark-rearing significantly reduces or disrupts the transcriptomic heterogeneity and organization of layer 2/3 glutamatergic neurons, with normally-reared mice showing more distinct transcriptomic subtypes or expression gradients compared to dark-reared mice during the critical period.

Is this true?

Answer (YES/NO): YES